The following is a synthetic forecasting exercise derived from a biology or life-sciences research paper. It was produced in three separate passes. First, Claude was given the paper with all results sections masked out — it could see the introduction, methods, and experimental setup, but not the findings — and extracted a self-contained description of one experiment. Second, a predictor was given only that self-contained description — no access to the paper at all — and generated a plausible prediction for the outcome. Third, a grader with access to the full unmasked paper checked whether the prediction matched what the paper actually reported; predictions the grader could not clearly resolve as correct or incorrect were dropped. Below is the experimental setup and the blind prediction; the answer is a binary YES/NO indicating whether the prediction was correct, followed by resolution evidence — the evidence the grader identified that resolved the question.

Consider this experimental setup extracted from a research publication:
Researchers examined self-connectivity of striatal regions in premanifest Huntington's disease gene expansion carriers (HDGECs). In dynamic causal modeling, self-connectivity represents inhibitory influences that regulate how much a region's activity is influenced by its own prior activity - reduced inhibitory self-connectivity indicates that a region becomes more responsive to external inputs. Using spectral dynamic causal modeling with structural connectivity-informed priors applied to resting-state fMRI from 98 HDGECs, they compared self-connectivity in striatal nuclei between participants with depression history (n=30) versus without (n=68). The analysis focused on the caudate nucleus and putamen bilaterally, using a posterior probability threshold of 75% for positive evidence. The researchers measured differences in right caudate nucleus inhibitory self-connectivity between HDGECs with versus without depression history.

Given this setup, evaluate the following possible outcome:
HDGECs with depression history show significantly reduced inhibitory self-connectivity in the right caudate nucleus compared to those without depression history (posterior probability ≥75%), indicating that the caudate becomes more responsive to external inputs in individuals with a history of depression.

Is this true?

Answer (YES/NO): YES